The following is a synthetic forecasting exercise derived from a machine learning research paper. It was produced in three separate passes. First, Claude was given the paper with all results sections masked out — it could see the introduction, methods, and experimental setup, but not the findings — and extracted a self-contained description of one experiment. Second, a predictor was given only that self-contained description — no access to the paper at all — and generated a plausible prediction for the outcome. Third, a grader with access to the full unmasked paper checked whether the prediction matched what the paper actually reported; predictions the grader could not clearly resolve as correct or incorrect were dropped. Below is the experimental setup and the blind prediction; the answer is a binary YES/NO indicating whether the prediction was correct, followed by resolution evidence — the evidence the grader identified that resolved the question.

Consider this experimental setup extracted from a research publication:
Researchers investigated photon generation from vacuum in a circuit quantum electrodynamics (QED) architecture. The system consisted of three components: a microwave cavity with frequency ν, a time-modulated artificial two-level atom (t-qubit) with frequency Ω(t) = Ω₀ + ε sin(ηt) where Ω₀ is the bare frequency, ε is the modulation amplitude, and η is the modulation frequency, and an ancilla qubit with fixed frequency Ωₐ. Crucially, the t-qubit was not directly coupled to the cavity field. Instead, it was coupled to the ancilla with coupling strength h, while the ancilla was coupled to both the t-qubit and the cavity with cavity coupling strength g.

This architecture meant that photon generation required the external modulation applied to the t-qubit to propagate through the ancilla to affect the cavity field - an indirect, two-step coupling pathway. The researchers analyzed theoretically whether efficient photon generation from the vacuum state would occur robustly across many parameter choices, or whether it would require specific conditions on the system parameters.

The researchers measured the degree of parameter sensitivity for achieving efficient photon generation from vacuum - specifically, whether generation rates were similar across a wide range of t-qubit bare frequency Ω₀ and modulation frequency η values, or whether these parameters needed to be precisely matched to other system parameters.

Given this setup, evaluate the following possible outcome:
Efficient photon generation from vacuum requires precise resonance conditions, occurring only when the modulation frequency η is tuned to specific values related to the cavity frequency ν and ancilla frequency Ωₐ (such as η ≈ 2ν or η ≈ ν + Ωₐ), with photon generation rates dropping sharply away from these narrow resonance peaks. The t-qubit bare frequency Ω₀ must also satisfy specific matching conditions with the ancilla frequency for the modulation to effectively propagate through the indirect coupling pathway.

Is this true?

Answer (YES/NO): YES